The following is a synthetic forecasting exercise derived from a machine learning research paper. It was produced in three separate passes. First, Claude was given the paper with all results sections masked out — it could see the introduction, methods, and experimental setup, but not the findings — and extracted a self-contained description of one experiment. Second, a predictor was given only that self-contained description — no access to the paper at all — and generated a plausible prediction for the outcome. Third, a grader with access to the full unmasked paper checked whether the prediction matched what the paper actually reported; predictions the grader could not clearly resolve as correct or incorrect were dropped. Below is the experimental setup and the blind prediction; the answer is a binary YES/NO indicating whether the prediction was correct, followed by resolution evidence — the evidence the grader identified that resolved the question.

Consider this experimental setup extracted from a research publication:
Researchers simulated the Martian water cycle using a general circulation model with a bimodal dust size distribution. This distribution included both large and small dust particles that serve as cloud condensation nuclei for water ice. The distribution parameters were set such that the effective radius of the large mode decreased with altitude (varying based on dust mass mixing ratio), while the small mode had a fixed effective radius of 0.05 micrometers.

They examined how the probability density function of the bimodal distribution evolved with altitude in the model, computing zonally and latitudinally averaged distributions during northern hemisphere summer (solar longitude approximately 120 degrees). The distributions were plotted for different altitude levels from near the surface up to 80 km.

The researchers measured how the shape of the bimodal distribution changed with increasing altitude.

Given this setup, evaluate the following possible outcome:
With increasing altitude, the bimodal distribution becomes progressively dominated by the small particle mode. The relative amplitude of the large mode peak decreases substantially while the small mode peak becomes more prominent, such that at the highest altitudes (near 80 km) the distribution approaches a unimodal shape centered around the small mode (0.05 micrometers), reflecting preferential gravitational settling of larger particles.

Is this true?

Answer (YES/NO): YES